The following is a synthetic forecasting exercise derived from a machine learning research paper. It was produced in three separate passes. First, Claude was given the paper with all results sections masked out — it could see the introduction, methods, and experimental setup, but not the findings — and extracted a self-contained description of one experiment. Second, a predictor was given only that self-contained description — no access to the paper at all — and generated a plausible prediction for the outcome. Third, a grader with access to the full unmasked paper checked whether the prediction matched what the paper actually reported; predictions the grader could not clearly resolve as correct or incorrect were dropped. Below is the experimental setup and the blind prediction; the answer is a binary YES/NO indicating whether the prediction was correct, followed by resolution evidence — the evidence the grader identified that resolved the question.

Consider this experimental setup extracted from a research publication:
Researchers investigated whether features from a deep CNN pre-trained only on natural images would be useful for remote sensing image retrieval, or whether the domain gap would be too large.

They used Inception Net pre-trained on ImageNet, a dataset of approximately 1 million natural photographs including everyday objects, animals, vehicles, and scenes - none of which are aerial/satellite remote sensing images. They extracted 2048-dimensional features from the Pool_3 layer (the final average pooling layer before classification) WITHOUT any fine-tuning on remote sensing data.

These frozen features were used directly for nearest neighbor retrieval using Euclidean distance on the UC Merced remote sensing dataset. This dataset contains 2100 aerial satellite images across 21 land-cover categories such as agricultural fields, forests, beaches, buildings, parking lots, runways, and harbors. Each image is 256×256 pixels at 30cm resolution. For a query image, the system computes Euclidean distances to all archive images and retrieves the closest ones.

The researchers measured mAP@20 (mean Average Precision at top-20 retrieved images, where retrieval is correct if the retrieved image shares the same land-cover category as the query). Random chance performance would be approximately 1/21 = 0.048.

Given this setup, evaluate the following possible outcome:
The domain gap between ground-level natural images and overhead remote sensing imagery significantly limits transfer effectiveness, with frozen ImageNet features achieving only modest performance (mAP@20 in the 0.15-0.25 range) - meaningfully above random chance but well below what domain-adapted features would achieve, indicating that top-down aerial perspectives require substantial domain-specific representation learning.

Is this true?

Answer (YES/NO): NO